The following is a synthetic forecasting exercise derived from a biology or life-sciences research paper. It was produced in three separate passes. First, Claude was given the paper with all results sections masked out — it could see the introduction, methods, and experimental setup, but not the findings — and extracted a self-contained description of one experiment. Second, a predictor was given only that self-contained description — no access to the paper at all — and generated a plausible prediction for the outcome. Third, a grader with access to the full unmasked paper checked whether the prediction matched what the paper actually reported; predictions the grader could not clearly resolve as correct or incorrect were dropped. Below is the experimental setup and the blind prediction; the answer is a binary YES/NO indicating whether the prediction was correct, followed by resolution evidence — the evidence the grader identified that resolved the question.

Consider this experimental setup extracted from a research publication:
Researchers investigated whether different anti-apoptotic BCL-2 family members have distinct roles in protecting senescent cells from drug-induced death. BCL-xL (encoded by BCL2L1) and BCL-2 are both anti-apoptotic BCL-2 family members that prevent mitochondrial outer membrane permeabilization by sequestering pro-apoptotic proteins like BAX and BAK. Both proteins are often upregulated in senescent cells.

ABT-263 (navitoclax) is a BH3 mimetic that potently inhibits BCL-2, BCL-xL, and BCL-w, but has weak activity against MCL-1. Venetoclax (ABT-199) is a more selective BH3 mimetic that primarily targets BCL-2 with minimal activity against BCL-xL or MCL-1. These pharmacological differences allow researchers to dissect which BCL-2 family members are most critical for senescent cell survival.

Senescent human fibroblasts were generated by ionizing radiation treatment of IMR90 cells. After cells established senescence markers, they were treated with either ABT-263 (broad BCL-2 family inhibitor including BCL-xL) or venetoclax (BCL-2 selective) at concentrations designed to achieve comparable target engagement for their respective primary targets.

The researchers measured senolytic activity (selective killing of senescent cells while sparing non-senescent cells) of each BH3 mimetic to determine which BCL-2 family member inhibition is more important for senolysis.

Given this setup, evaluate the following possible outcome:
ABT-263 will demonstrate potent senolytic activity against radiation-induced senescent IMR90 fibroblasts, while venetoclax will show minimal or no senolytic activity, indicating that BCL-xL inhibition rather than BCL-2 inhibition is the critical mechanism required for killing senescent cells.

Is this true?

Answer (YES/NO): YES